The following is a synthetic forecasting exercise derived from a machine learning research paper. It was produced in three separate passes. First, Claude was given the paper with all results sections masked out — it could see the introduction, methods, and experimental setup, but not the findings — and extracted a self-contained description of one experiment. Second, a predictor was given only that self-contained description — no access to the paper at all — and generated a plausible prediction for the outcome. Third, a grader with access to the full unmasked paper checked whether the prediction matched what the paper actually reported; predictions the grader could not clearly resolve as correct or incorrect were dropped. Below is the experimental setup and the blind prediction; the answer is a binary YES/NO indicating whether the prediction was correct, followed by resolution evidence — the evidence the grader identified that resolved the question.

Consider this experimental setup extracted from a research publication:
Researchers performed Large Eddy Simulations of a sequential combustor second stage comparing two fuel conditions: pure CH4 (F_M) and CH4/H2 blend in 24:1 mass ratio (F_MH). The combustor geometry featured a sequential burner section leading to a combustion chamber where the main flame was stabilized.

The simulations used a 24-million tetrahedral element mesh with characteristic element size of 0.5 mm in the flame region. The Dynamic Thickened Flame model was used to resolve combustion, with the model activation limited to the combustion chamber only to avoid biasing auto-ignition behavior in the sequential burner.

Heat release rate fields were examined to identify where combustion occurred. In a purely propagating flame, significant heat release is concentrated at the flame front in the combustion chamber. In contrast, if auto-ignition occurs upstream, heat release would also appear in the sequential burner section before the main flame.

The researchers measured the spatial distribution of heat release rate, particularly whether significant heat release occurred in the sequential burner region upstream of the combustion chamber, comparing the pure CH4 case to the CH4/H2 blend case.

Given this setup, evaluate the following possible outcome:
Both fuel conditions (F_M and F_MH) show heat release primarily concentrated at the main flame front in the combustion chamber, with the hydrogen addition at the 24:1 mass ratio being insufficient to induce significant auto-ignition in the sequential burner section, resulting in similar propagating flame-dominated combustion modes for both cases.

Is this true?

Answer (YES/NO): NO